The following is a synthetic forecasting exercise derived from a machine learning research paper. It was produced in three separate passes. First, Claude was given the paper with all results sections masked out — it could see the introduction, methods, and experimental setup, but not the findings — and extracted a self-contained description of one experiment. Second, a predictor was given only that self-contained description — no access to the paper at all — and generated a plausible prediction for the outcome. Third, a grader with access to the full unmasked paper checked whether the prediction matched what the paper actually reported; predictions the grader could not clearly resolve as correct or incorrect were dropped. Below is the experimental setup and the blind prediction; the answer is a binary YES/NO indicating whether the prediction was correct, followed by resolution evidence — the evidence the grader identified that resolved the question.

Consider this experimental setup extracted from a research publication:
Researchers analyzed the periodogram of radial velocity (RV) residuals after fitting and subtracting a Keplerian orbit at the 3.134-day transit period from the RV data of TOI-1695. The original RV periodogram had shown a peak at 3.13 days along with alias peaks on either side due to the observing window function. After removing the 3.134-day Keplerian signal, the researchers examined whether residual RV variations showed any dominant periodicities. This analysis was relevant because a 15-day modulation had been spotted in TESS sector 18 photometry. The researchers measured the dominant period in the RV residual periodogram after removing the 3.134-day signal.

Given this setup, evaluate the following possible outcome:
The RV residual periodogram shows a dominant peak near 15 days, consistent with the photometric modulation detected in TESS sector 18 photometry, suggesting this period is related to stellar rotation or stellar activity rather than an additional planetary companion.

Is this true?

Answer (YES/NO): YES